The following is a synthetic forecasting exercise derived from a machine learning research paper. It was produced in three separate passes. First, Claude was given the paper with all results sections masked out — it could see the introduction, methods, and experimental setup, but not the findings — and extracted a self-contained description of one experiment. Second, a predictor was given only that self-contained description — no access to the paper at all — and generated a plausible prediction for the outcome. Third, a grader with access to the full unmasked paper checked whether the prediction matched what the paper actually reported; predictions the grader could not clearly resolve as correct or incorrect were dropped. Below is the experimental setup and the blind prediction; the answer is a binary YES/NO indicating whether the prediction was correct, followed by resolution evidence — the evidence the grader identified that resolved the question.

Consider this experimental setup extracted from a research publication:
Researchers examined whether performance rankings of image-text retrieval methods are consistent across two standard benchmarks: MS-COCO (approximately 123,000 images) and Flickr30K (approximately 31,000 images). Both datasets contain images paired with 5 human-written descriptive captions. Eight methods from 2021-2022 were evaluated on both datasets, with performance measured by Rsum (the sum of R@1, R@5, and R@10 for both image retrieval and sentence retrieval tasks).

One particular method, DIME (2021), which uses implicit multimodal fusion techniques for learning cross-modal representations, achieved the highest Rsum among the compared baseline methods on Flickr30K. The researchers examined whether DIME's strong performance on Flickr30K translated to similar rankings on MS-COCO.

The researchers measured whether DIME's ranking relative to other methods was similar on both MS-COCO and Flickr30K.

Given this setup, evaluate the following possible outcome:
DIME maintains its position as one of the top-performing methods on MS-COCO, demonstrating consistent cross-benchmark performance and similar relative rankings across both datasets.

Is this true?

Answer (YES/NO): NO